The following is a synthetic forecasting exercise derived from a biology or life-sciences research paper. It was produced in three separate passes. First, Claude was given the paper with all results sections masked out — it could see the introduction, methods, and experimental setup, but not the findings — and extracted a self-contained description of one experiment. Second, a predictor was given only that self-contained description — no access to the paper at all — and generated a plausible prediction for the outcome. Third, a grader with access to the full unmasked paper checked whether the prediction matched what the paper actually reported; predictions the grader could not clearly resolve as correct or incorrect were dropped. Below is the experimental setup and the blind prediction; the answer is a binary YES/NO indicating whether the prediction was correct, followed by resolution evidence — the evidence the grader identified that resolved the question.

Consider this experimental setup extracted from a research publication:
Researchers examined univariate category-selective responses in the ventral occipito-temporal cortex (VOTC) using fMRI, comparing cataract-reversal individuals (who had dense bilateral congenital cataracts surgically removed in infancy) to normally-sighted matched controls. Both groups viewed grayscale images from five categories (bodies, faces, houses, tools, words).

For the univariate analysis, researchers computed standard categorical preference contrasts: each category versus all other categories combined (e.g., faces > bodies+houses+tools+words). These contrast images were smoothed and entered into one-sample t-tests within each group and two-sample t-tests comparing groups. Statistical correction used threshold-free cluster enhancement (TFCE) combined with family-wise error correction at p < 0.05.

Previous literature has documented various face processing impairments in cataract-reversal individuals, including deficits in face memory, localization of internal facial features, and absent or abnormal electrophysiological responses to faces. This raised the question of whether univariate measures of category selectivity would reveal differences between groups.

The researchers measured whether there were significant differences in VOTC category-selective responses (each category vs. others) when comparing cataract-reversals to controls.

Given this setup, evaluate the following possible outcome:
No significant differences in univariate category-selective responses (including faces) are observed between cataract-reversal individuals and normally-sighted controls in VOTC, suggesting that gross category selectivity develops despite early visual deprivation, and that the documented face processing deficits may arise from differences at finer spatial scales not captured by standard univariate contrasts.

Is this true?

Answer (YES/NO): YES